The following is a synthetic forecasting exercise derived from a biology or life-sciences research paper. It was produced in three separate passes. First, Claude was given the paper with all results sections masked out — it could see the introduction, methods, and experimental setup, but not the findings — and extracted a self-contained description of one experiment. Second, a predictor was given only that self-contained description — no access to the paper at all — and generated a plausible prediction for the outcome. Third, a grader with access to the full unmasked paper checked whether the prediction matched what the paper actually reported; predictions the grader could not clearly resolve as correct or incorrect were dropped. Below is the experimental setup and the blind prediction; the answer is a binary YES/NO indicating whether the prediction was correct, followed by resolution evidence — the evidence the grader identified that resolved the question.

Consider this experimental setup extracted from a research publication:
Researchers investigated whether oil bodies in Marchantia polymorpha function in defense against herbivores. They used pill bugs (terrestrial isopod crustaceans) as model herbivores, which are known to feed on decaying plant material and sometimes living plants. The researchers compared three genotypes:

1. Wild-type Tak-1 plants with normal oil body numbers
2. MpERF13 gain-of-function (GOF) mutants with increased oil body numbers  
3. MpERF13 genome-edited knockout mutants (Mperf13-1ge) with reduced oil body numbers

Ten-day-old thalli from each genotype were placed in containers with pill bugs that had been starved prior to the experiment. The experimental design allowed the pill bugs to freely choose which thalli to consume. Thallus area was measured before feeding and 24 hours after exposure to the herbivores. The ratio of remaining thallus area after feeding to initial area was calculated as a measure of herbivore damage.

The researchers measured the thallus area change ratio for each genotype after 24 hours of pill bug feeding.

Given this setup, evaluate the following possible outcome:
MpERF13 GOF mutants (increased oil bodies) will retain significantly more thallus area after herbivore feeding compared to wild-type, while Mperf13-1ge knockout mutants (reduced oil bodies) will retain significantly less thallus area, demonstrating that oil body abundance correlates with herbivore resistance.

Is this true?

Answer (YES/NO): NO